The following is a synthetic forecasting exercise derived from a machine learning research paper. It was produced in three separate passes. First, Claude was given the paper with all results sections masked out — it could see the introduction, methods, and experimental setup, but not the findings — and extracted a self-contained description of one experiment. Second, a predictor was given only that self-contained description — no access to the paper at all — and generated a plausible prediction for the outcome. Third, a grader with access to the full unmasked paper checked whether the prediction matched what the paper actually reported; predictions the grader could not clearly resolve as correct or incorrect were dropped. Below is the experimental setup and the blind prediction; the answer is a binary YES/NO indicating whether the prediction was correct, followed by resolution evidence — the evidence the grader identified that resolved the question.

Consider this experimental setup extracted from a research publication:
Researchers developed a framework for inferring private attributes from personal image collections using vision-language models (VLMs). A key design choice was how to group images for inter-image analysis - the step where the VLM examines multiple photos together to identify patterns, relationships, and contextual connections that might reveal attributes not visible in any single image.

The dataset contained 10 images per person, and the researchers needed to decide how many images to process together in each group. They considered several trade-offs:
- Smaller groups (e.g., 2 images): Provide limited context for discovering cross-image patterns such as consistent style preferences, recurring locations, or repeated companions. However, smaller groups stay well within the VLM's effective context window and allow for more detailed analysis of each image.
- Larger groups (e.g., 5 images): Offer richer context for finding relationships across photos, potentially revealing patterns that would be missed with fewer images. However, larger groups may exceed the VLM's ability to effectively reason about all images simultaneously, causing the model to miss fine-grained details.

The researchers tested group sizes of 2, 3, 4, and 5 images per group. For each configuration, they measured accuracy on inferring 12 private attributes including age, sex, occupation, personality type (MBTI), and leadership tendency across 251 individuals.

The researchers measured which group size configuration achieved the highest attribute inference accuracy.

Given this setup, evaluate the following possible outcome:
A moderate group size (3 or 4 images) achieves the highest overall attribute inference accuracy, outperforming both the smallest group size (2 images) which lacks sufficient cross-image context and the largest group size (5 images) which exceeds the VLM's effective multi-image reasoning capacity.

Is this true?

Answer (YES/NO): YES